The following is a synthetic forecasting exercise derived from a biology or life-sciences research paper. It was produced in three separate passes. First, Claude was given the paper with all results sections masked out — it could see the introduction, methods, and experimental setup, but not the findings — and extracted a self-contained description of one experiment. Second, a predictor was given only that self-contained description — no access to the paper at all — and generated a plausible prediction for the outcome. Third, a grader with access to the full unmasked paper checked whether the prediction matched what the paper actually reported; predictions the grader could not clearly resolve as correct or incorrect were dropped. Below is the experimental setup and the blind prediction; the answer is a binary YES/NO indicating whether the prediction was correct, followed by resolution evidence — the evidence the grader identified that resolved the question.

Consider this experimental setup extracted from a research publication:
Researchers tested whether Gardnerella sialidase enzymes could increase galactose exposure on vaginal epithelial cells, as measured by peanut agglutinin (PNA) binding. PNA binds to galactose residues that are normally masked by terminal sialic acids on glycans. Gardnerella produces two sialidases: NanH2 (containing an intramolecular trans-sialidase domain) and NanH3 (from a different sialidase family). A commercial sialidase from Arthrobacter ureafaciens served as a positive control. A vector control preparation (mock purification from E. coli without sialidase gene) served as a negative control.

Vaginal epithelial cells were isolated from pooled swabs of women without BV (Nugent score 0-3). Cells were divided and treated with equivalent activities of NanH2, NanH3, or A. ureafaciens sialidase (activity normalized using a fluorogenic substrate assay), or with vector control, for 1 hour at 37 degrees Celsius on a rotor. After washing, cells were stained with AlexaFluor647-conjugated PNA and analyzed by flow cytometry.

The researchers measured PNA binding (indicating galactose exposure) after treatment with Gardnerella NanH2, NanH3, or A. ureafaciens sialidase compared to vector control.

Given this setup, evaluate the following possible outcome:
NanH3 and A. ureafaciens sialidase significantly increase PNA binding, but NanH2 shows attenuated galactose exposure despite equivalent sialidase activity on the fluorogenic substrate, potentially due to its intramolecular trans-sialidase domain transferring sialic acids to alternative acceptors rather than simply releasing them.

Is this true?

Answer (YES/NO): NO